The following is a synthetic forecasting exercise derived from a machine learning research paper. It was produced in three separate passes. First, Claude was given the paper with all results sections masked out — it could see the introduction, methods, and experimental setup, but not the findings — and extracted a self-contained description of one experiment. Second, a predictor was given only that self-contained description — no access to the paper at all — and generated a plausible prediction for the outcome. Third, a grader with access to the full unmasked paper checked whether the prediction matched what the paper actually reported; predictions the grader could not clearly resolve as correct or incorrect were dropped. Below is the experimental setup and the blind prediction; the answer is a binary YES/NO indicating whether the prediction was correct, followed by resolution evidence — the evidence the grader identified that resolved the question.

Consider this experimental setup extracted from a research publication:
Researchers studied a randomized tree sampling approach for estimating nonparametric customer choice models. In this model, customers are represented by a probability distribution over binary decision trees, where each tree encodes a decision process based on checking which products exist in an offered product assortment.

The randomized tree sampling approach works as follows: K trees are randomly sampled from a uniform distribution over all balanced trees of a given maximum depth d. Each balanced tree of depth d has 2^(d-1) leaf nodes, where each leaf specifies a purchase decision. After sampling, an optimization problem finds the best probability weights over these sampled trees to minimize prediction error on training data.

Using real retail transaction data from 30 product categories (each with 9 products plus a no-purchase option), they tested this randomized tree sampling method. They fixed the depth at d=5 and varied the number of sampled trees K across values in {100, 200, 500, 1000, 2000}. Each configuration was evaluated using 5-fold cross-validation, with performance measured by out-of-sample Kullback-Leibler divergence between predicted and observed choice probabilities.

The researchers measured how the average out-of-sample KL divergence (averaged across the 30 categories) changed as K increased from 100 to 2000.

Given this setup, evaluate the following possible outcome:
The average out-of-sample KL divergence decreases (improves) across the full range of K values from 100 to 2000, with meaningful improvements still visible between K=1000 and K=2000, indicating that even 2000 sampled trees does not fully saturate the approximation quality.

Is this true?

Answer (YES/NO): YES